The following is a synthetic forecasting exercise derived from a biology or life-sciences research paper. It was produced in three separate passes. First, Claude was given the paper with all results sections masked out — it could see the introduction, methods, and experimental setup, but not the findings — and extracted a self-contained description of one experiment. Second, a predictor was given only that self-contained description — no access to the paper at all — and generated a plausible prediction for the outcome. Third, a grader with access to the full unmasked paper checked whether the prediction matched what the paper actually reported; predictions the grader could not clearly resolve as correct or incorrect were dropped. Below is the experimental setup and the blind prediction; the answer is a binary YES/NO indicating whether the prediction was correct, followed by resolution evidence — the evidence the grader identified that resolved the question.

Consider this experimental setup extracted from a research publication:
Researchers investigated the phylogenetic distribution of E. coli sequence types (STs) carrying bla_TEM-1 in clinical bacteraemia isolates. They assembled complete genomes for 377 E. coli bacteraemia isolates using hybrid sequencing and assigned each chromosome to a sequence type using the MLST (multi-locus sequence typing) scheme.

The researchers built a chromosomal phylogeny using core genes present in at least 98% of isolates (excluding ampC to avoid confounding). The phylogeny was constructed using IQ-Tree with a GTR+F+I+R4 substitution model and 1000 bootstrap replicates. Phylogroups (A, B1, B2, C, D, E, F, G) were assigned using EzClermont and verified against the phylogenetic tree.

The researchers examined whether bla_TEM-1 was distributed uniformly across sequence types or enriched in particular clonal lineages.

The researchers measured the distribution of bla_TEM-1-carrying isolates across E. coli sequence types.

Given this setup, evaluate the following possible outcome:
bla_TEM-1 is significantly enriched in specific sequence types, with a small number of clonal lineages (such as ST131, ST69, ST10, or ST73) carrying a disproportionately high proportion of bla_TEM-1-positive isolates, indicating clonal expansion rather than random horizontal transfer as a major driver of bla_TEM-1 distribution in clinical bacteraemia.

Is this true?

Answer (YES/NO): NO